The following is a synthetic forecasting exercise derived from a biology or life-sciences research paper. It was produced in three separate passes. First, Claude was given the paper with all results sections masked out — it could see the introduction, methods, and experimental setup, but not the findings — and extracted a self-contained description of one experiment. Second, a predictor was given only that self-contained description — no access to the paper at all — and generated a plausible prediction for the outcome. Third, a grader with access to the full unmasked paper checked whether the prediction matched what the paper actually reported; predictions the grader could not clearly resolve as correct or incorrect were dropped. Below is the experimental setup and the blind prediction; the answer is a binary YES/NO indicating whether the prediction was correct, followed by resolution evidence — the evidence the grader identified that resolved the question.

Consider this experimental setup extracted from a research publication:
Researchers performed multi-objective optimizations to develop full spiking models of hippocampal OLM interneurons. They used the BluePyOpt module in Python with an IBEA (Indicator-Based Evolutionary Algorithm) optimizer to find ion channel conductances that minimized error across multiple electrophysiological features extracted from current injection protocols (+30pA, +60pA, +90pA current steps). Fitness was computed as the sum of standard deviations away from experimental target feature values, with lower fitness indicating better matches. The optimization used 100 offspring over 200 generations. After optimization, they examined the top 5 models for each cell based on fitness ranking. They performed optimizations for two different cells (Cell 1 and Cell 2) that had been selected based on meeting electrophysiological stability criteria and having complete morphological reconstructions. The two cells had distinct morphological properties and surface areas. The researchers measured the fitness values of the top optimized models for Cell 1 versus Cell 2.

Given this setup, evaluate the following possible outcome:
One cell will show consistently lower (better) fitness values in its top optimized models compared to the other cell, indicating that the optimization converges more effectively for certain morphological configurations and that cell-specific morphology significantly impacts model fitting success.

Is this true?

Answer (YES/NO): YES